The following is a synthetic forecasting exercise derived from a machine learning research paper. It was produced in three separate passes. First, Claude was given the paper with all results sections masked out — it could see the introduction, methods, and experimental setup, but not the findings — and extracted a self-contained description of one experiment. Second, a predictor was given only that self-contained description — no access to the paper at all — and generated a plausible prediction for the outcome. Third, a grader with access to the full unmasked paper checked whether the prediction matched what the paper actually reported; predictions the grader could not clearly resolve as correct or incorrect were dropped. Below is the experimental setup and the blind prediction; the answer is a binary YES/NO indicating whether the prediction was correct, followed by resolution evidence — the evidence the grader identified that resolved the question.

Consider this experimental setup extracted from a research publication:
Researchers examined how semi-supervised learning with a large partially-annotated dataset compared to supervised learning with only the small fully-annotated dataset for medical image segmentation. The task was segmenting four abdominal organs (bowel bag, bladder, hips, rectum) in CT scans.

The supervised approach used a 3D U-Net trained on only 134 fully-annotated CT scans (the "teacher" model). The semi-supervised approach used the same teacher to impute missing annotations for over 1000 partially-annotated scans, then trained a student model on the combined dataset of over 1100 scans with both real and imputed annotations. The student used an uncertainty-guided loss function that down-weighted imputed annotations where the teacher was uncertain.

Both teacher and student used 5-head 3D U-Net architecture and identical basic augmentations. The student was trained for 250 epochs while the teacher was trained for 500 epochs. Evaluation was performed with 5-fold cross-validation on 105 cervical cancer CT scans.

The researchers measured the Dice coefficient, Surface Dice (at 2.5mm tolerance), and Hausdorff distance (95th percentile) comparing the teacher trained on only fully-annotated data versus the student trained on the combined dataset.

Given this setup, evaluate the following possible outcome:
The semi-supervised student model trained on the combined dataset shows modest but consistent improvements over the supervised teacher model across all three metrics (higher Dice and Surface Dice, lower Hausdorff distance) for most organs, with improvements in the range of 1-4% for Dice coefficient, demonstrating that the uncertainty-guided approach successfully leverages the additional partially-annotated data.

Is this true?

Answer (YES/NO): YES